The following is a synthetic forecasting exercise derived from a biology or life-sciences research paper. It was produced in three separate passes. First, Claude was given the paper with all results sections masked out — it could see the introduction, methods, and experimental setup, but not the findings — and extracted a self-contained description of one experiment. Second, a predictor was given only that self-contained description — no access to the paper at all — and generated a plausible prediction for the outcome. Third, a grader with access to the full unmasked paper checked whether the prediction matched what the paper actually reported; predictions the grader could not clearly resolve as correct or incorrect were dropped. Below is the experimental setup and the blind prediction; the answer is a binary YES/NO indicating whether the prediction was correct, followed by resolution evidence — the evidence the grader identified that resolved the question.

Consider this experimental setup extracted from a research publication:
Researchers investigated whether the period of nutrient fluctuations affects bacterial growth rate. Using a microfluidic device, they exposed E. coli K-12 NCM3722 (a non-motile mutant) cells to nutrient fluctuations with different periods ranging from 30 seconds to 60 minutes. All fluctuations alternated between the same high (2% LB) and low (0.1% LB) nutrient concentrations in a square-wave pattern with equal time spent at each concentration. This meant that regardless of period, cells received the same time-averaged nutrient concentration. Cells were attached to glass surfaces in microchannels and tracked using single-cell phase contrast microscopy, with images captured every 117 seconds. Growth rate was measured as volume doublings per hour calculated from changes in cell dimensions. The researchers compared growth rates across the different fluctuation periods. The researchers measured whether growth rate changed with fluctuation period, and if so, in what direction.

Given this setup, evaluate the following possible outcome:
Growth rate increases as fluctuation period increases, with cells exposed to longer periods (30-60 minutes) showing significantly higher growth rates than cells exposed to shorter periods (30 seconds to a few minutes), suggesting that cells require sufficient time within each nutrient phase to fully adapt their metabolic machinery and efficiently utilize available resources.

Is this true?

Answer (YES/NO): NO